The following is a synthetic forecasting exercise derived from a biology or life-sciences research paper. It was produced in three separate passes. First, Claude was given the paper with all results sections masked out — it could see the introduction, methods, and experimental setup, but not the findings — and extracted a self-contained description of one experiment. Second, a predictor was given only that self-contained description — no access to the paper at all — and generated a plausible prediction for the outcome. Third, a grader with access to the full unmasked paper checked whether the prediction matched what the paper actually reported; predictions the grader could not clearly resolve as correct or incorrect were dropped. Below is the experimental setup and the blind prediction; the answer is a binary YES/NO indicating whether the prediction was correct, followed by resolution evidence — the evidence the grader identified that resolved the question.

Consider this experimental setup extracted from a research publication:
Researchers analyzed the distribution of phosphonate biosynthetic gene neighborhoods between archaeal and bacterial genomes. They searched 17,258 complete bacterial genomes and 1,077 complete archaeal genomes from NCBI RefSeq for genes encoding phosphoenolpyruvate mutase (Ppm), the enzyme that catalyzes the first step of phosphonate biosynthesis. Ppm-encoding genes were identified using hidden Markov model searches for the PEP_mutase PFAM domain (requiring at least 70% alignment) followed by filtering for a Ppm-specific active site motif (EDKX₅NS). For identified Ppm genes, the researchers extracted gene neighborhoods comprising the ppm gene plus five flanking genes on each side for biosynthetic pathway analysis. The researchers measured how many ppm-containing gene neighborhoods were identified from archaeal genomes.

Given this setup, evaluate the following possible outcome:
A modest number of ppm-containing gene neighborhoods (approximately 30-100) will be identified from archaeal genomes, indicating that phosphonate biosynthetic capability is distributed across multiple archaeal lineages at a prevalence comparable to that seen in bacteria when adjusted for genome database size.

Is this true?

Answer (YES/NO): NO